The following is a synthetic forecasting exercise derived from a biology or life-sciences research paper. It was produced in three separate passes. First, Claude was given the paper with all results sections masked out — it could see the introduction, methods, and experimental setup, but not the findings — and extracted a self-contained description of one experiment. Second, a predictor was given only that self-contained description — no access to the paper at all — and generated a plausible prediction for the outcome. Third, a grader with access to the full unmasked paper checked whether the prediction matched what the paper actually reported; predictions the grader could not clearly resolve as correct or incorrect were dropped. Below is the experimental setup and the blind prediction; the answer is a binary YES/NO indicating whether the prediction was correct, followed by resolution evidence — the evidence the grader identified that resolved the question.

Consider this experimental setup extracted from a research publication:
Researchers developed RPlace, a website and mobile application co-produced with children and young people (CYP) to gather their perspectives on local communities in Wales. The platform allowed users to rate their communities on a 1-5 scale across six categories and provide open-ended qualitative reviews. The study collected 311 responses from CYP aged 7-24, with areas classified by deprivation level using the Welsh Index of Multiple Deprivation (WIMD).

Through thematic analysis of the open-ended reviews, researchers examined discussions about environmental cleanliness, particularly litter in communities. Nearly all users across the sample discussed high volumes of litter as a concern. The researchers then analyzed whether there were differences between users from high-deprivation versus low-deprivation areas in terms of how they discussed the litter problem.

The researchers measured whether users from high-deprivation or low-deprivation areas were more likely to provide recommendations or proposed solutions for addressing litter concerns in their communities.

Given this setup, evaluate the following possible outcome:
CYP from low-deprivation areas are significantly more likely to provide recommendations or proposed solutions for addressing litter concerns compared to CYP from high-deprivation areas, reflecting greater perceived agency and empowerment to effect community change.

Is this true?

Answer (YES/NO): NO